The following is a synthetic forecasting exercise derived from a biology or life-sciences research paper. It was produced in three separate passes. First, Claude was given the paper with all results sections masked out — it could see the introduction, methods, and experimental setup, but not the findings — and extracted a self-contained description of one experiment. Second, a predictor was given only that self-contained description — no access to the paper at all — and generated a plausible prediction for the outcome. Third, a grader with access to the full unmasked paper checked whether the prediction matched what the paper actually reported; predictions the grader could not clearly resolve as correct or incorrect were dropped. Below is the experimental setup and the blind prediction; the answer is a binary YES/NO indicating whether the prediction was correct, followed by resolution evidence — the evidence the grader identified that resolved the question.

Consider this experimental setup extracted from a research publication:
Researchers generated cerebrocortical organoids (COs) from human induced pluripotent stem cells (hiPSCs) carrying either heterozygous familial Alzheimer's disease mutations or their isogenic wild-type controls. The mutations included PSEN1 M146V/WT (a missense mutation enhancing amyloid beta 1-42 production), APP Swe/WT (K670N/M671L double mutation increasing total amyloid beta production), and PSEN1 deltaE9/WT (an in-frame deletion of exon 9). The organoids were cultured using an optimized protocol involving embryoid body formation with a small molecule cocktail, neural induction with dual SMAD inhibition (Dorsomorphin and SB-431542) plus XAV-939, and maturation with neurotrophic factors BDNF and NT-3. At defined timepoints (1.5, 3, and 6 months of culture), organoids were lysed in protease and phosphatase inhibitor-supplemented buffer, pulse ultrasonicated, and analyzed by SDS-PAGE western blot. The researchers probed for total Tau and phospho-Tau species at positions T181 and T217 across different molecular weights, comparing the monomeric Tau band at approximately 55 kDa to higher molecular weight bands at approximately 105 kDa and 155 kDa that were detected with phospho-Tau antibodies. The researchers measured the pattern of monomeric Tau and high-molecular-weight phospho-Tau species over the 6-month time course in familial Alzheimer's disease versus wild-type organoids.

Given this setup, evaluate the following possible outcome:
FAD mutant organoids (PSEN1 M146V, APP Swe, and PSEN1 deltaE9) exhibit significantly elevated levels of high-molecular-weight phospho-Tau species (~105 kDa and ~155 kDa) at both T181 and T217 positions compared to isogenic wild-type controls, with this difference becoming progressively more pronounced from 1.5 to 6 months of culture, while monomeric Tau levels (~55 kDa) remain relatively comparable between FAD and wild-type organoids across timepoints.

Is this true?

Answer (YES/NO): NO